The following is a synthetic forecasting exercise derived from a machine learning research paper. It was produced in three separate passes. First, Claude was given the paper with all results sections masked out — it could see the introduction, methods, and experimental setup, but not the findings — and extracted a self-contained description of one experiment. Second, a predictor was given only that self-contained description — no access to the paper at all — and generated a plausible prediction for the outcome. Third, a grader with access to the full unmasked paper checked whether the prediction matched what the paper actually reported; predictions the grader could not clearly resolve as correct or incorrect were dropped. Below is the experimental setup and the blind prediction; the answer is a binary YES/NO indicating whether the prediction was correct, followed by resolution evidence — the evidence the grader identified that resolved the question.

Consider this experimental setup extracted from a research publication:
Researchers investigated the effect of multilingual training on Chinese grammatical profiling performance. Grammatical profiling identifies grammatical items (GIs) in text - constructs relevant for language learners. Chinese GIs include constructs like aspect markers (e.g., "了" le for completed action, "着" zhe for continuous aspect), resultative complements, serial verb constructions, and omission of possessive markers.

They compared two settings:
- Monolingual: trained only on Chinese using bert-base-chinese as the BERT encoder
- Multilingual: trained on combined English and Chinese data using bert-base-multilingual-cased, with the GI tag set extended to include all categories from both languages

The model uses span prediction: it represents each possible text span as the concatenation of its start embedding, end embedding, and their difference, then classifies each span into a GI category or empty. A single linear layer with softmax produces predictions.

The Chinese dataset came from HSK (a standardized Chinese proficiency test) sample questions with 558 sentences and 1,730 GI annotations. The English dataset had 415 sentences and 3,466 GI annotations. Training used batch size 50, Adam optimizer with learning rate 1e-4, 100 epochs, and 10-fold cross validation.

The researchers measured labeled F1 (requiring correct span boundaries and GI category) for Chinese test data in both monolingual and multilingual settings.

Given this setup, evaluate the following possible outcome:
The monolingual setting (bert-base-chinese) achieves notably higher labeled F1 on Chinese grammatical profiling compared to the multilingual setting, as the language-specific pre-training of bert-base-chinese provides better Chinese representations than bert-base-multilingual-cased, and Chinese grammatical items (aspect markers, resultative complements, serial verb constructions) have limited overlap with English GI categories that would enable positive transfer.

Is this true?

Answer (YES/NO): NO